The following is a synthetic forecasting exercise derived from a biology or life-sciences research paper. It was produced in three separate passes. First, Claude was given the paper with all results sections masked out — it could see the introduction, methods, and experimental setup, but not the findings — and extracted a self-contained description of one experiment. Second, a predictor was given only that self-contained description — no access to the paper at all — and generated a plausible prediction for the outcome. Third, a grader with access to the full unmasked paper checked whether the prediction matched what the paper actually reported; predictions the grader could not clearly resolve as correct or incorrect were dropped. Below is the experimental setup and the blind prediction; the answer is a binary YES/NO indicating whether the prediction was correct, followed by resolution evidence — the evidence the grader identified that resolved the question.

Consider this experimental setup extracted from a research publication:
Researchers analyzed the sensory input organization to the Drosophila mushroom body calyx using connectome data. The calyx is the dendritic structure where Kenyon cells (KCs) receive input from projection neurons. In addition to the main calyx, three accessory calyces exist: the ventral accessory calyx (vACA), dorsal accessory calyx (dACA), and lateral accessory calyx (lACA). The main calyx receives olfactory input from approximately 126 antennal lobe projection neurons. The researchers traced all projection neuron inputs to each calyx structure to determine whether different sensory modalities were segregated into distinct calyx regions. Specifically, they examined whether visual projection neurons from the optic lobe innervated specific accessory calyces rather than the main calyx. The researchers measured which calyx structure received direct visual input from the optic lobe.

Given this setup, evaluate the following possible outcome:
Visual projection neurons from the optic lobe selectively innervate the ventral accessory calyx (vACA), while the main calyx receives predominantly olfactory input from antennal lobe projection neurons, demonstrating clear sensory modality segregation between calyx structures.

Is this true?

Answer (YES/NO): NO